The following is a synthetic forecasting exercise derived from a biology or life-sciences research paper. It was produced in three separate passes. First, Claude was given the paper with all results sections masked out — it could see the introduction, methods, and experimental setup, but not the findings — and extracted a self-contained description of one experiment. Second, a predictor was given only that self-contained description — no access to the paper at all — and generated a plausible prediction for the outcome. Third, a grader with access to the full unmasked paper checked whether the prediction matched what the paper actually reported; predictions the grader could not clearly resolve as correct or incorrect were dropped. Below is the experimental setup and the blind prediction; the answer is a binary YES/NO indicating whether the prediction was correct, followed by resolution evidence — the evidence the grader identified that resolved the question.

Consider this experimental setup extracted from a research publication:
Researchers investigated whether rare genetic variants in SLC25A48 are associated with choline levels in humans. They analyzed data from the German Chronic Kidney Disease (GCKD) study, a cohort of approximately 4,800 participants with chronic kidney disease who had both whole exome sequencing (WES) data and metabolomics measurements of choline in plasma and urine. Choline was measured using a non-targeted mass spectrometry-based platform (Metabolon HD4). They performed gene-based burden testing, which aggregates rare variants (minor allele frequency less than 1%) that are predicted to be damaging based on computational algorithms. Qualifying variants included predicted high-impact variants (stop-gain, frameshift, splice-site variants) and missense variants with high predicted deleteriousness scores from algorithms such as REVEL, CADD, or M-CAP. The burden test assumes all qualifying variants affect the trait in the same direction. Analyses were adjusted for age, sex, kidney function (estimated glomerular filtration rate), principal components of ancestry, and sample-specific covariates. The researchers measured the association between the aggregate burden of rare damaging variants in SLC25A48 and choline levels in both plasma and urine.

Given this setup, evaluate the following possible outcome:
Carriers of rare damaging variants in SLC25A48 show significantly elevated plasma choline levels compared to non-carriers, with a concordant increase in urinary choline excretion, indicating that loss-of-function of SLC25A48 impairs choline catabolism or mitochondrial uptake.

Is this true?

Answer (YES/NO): YES